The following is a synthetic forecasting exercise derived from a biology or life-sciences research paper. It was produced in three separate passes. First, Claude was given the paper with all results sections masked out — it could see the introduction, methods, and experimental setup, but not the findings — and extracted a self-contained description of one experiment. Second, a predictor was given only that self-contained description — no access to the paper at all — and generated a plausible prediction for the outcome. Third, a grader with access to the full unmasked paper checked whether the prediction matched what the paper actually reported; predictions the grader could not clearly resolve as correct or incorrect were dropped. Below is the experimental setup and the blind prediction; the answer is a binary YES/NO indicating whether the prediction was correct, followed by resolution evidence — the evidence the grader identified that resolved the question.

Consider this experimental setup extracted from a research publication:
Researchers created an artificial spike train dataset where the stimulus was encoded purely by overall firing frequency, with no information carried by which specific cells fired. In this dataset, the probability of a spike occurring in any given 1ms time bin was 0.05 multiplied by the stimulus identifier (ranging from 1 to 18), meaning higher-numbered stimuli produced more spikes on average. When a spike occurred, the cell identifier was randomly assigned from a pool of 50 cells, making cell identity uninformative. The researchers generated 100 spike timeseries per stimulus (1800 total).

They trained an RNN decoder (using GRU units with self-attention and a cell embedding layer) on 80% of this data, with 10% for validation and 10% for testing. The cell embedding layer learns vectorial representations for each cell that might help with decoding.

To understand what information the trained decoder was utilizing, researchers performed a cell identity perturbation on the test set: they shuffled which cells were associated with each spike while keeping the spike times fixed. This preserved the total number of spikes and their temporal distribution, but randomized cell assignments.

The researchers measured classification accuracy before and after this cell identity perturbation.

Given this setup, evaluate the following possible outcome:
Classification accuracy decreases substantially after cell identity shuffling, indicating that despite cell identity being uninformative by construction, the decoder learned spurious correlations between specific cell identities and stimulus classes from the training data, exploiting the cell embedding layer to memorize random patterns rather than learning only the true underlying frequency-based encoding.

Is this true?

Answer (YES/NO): NO